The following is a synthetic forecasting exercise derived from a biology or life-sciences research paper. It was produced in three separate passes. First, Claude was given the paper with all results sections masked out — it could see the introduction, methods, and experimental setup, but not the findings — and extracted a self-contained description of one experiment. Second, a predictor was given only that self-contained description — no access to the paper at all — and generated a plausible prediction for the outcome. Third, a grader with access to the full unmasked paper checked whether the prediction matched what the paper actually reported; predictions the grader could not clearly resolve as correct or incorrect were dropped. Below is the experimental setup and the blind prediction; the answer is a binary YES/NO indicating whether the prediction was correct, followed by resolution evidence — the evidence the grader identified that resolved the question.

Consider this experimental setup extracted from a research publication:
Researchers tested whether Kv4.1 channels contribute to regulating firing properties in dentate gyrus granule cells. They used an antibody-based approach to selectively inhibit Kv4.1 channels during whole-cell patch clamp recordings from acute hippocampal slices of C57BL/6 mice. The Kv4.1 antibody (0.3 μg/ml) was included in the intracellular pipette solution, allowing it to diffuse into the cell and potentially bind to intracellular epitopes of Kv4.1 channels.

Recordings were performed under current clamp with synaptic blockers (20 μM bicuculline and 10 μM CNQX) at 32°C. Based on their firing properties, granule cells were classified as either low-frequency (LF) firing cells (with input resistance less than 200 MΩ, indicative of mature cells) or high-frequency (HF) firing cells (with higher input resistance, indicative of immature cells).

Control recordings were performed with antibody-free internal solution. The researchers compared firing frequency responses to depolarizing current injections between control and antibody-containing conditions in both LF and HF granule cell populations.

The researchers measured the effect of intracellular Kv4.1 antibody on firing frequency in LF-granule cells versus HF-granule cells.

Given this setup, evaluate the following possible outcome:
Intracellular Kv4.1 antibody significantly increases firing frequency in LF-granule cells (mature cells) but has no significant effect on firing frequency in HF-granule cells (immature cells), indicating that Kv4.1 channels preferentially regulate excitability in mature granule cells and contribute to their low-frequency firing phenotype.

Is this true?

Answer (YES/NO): YES